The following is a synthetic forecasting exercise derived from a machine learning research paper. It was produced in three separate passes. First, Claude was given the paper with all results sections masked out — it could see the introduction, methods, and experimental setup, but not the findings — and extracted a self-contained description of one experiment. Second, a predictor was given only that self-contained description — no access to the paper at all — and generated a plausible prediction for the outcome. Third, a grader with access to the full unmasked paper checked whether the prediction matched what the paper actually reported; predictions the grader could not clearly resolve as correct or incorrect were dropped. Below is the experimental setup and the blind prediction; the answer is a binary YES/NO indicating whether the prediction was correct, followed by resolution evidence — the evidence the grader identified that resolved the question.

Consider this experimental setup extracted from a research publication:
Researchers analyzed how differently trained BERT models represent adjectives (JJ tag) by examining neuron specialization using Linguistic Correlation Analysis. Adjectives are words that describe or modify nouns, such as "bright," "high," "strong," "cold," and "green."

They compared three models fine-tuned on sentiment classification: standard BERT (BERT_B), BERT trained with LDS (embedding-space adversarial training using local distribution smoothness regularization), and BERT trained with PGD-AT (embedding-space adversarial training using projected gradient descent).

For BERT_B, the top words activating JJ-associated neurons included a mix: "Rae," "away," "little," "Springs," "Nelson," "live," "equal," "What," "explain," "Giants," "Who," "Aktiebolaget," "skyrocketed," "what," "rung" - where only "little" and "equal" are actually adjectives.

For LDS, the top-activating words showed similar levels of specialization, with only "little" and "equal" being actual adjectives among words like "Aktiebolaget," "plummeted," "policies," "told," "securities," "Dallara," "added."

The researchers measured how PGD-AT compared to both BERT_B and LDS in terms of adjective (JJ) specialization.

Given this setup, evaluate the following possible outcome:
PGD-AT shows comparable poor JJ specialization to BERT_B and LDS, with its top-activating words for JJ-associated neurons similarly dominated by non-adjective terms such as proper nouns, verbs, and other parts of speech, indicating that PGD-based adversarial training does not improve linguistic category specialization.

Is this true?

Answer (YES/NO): NO